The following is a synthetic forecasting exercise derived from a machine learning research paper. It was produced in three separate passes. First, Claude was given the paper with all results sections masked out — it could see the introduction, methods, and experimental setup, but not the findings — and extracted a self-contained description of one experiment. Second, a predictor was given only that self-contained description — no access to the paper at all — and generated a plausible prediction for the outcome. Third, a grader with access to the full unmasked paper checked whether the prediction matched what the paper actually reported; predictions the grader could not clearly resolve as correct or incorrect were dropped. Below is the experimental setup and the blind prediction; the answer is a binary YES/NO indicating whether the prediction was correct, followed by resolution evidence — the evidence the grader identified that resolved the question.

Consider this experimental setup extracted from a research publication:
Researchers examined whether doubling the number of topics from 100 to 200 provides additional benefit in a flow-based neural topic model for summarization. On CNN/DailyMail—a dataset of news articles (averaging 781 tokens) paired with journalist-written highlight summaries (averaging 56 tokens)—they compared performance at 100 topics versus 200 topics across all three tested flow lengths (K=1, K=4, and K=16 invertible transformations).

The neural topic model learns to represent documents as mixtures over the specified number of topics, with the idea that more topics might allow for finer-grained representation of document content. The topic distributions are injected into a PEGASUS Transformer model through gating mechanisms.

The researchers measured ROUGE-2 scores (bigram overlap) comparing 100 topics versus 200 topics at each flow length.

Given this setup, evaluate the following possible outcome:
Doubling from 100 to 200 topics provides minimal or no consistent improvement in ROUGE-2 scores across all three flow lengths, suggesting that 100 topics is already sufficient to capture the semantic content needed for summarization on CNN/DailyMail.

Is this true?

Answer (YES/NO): YES